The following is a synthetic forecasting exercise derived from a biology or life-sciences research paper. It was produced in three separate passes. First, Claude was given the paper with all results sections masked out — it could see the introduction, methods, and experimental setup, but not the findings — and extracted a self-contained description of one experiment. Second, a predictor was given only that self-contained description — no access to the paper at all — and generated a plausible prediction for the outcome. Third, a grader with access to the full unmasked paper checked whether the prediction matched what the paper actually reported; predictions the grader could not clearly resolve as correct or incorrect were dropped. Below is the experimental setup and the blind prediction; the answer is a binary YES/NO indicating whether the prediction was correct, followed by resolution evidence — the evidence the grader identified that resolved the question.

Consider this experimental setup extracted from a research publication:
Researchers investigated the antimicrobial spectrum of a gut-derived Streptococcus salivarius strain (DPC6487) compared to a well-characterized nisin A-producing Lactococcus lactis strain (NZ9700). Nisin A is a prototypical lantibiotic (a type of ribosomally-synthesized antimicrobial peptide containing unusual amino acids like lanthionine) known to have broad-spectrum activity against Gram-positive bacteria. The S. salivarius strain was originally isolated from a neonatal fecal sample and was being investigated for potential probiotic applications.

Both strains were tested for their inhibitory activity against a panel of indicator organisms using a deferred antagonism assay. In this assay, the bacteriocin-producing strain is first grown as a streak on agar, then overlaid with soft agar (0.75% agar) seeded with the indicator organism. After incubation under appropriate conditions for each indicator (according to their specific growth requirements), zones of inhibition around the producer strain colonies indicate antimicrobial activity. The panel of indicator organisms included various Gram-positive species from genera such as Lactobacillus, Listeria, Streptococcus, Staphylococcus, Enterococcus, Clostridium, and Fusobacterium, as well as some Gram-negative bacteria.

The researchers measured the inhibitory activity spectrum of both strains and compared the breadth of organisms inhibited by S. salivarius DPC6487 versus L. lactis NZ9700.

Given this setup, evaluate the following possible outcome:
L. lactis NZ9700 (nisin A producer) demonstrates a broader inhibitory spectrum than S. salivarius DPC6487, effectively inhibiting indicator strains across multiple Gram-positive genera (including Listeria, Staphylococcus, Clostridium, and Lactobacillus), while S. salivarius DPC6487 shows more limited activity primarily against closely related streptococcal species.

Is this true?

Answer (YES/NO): YES